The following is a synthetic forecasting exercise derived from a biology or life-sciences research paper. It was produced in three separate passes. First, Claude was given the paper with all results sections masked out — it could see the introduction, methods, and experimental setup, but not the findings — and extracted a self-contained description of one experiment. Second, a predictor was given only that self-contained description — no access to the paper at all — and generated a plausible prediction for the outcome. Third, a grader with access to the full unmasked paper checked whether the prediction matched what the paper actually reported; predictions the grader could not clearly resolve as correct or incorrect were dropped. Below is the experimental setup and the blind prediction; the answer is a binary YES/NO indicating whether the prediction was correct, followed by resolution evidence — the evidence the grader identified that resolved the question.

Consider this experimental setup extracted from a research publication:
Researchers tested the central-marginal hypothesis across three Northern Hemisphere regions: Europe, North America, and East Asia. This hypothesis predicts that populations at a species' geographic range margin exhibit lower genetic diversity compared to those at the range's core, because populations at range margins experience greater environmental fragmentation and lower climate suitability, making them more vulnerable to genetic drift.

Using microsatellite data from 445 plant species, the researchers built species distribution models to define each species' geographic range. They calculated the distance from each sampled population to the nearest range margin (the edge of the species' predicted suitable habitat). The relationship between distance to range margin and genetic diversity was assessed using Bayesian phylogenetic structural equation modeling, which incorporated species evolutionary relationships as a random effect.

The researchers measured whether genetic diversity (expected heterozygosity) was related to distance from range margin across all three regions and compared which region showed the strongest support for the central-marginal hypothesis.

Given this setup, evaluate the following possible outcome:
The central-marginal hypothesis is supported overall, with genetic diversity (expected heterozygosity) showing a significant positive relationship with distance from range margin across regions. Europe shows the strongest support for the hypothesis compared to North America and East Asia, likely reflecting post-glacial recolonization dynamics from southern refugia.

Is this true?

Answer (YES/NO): YES